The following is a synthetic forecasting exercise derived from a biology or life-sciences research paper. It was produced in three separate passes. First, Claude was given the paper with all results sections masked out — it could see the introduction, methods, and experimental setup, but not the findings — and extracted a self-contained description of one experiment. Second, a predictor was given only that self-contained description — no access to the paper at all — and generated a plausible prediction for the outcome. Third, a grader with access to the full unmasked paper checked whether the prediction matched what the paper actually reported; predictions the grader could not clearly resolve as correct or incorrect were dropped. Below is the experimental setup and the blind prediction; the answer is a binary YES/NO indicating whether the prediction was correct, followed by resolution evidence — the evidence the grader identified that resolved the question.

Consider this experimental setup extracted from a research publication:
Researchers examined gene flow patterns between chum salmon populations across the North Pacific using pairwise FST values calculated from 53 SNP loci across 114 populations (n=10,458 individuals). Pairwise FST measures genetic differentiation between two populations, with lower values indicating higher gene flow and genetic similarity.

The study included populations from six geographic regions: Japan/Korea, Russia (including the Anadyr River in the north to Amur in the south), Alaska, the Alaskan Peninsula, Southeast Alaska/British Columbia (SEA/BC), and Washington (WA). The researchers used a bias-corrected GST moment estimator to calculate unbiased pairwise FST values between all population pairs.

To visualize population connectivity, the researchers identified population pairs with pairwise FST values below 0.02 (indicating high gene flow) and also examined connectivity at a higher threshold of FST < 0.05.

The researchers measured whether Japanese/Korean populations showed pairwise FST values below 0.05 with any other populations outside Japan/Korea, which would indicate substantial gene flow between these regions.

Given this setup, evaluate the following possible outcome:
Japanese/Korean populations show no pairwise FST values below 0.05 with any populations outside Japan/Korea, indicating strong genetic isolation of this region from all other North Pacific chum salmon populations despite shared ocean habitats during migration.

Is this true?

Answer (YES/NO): YES